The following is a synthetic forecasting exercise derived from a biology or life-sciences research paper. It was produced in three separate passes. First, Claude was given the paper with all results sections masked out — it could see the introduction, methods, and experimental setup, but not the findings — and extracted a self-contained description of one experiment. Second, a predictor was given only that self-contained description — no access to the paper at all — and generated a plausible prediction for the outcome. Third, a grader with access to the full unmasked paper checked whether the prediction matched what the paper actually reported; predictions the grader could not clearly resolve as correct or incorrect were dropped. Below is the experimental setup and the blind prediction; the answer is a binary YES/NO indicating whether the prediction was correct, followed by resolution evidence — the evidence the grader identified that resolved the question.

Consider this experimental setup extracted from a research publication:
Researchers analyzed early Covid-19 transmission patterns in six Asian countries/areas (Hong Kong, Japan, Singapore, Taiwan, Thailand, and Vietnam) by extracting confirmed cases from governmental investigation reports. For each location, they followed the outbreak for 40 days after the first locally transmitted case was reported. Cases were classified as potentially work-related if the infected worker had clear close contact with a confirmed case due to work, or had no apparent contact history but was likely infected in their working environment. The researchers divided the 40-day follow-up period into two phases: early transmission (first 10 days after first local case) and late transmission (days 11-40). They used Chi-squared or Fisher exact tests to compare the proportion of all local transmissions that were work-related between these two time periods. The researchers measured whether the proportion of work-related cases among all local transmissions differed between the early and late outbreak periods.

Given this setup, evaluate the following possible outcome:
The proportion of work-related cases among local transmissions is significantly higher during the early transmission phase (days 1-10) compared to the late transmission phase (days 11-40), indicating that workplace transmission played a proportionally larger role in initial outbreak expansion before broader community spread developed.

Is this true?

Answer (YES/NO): YES